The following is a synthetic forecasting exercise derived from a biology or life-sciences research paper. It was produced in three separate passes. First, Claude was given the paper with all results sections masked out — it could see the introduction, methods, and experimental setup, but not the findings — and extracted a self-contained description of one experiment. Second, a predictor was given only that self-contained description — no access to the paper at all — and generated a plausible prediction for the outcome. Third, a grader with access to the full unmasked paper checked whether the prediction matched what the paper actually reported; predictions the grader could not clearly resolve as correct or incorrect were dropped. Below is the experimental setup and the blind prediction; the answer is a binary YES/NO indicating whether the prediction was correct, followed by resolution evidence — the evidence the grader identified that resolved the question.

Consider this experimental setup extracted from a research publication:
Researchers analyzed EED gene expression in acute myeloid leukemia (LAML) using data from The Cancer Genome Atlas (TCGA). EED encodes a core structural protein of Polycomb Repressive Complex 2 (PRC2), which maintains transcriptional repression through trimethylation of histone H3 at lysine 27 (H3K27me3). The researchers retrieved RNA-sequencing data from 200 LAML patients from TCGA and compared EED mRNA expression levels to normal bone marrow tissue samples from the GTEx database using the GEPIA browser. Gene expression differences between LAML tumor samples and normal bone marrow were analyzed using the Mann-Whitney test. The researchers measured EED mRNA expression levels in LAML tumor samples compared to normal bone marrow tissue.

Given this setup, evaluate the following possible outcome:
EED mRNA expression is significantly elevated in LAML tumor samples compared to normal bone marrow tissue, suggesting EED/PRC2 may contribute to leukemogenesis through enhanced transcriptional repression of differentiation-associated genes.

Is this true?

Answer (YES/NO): NO